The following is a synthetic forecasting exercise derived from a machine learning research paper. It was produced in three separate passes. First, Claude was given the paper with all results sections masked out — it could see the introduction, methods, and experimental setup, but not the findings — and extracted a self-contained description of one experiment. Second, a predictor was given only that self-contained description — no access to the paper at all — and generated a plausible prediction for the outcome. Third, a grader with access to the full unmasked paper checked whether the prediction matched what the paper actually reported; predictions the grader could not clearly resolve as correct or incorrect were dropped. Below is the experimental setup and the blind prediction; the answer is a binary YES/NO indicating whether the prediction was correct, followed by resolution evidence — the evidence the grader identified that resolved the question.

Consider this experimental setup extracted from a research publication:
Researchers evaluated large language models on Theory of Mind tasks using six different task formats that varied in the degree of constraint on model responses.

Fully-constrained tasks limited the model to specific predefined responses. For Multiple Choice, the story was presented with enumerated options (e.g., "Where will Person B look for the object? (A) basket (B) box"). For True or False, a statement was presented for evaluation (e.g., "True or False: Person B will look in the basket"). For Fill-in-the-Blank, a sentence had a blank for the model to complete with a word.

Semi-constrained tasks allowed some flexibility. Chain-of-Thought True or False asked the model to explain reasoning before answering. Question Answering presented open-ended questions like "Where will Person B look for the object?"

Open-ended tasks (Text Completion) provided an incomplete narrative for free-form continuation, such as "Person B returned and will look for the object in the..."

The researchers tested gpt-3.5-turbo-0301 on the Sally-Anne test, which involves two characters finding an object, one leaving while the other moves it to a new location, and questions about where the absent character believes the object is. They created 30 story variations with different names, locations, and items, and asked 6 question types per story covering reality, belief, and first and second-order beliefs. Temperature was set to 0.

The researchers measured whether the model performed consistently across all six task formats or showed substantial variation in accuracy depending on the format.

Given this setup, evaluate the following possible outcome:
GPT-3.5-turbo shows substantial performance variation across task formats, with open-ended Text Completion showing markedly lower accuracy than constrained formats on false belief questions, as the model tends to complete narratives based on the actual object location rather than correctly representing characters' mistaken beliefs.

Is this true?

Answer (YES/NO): NO